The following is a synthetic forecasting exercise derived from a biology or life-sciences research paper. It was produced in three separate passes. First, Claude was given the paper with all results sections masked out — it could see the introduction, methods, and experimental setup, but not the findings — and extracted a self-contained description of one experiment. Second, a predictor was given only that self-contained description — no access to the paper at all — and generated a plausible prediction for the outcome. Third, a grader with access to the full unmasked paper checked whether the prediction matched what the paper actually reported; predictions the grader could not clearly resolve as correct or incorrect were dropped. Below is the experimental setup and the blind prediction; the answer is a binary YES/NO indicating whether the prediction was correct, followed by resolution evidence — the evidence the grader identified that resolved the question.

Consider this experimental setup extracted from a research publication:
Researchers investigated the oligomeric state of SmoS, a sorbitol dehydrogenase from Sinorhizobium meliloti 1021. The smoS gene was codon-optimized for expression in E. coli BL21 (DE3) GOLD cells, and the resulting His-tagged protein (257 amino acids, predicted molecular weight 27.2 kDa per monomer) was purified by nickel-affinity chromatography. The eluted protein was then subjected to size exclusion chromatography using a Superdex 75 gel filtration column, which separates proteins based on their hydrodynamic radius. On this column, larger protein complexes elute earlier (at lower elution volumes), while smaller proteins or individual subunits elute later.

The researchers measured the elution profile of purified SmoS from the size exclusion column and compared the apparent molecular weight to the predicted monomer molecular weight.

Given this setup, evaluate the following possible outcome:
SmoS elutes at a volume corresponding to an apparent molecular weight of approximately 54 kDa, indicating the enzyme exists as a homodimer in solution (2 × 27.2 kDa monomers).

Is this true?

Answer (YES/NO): NO